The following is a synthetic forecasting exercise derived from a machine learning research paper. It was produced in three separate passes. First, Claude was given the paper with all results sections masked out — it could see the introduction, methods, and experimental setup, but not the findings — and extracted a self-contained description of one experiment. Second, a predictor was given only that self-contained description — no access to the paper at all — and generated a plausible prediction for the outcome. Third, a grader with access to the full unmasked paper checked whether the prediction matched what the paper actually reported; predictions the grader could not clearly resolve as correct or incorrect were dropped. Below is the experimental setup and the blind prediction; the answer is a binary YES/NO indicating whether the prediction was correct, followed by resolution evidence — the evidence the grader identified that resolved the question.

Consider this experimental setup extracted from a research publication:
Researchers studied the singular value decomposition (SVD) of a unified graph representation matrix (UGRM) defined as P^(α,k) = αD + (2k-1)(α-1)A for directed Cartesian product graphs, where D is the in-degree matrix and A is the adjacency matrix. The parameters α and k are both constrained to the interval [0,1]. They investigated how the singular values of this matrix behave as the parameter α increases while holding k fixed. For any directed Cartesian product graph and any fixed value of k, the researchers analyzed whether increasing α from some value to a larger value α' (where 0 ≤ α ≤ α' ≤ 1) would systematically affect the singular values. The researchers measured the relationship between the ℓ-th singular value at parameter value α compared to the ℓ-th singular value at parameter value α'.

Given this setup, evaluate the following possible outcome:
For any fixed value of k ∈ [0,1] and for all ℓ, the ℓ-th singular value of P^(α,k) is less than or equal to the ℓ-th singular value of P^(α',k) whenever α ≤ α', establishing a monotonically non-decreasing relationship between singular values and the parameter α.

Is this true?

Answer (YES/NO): YES